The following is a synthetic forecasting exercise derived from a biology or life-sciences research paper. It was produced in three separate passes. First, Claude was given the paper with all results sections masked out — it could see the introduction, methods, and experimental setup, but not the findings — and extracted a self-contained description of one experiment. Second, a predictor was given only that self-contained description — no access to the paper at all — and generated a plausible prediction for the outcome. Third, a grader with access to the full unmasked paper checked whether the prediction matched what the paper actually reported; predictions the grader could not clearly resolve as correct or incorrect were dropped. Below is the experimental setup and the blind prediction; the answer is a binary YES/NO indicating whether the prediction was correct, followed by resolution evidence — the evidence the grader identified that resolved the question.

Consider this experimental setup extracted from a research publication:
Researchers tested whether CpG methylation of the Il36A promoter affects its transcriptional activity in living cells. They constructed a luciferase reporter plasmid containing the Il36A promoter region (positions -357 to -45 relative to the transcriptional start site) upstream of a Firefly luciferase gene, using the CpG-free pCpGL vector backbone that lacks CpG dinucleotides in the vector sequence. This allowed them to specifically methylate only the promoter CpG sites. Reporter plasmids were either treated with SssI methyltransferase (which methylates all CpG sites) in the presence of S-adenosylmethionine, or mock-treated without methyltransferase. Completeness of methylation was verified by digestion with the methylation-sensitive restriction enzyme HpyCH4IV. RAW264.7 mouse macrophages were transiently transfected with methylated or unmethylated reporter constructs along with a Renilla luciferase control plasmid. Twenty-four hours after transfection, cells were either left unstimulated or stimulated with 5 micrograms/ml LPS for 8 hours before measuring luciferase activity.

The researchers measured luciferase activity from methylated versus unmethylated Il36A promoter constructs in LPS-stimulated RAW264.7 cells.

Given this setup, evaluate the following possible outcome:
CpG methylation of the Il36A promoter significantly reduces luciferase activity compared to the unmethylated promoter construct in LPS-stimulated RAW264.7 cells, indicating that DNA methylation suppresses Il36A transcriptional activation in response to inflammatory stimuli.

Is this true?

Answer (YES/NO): NO